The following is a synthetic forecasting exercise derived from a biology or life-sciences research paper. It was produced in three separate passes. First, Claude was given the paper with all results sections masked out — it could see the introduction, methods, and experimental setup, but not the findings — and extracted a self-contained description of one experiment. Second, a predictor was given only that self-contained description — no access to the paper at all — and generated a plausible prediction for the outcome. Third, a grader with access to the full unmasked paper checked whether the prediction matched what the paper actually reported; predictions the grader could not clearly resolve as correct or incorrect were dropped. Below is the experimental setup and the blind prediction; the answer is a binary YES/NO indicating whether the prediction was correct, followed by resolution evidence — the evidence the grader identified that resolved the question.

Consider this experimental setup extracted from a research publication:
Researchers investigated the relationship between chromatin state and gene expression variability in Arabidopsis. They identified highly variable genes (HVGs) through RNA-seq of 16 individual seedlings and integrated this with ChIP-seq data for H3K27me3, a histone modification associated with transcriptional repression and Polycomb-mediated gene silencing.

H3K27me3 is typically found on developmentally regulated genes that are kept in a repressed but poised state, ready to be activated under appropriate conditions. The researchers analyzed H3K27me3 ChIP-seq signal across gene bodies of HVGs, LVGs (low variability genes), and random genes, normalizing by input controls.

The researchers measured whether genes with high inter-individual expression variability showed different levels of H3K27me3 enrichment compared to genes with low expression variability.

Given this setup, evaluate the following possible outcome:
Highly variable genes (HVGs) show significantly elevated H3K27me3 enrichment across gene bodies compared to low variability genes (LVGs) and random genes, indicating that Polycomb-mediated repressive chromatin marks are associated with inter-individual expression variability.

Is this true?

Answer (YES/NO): YES